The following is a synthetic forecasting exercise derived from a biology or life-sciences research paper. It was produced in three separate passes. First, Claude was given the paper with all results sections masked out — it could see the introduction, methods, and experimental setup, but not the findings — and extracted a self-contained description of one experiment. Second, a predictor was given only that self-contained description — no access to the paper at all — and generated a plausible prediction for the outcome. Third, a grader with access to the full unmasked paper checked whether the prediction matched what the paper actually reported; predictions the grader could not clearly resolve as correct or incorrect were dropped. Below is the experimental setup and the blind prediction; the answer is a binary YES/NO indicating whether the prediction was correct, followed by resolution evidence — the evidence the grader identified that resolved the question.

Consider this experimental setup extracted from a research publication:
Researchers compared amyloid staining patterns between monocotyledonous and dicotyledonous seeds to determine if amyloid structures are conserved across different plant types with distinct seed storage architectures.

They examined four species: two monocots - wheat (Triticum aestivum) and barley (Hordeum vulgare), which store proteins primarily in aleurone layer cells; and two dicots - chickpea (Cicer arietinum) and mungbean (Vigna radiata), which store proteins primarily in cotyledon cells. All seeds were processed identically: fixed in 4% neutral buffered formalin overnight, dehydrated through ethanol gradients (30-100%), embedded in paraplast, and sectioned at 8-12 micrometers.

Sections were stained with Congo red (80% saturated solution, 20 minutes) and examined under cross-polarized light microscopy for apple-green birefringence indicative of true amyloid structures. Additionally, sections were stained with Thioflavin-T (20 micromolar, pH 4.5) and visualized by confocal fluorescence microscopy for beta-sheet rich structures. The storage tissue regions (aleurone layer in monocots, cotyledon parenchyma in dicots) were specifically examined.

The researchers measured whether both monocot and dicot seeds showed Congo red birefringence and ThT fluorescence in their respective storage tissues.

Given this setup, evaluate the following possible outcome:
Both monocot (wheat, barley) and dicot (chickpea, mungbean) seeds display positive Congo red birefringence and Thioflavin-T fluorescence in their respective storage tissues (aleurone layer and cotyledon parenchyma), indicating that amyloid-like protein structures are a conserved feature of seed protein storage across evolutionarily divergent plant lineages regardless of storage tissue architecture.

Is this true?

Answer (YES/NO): YES